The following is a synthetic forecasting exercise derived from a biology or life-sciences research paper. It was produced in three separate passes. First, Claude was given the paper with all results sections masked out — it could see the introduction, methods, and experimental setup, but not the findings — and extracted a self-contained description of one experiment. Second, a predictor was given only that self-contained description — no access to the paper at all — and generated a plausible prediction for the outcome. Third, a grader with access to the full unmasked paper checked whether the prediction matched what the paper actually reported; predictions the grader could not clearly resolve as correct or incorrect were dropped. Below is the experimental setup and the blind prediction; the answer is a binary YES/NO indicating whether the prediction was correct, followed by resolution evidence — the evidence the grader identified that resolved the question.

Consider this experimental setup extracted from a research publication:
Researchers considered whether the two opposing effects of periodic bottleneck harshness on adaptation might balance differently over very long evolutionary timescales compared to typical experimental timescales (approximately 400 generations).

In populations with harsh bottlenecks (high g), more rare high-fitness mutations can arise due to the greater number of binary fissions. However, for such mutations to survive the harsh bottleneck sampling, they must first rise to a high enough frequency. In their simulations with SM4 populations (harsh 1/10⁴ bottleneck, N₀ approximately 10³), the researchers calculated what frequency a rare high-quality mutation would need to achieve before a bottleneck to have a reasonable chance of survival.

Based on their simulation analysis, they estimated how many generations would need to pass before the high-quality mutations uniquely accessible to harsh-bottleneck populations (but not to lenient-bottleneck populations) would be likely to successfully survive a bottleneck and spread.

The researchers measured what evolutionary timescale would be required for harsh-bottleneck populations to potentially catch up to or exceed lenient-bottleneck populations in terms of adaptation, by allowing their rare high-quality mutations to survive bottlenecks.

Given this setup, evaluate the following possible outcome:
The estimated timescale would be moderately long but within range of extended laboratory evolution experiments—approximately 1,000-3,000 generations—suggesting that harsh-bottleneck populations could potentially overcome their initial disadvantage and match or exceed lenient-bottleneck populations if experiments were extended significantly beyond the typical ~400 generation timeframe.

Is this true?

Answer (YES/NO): NO